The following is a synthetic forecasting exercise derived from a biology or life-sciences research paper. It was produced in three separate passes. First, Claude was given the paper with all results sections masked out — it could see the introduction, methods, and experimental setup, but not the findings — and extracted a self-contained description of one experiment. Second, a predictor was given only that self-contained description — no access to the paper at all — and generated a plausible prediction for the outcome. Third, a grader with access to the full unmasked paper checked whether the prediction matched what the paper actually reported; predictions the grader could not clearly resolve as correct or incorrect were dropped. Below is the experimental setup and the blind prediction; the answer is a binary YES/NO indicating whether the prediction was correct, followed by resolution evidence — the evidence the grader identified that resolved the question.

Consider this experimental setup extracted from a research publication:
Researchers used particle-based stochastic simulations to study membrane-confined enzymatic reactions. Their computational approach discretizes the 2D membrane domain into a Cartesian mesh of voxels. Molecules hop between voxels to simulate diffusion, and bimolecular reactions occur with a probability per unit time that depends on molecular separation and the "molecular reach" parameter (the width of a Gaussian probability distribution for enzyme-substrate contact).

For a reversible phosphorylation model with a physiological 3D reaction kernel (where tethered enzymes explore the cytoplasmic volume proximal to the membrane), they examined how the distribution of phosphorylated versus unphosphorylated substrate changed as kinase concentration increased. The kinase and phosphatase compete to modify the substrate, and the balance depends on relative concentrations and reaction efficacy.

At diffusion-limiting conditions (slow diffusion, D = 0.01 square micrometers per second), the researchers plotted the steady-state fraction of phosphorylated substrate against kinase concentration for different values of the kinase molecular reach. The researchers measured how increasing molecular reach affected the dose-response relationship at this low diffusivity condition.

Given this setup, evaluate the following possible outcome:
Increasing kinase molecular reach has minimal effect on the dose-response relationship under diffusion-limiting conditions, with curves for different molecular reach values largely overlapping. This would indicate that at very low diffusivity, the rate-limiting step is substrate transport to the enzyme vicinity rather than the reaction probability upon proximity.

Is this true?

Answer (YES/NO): NO